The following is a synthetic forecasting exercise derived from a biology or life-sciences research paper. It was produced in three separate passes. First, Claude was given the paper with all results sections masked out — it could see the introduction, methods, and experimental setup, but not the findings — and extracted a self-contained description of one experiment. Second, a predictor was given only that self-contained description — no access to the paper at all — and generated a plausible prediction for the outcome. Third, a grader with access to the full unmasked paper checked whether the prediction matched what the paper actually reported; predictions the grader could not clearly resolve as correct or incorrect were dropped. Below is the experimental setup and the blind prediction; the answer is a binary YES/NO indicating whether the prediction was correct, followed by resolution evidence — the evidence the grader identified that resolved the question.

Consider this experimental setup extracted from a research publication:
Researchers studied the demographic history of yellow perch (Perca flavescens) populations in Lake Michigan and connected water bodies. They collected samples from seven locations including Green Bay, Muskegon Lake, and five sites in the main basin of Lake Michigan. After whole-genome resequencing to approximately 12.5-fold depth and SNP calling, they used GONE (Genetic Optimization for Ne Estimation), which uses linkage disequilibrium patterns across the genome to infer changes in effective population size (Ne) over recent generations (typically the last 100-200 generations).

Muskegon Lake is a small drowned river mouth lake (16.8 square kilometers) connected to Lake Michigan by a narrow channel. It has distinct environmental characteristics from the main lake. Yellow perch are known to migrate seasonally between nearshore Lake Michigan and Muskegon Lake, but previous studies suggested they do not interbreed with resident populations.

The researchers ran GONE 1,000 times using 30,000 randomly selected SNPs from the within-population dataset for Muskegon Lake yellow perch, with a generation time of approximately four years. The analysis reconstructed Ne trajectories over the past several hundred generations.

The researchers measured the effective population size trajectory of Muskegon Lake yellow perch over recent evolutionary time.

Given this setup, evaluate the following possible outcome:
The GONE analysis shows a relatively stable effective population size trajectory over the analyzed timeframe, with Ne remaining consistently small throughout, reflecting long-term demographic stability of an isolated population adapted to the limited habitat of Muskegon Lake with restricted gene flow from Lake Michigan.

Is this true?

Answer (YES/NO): NO